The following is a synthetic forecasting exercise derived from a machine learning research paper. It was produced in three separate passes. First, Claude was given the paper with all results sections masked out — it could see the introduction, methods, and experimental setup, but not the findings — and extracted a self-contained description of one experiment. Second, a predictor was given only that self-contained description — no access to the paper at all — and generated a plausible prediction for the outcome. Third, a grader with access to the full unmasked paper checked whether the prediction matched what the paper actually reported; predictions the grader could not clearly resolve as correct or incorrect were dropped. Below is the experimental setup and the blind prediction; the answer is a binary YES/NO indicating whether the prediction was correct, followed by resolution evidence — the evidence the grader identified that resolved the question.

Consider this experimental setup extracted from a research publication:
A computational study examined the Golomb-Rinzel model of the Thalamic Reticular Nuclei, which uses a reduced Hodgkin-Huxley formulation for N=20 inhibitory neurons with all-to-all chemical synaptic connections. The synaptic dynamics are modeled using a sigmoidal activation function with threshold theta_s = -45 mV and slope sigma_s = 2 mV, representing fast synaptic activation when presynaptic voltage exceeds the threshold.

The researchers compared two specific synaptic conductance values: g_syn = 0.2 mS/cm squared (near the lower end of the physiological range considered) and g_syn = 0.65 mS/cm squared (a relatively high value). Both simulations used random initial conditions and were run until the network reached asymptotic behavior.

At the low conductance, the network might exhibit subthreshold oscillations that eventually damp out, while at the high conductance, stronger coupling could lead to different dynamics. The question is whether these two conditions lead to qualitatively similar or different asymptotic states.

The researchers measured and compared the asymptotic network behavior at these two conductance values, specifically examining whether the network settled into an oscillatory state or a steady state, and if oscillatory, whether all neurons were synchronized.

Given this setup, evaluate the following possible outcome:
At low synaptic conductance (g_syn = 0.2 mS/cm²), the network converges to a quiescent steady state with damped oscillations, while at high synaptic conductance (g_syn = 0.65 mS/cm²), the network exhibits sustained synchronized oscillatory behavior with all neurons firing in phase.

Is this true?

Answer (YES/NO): YES